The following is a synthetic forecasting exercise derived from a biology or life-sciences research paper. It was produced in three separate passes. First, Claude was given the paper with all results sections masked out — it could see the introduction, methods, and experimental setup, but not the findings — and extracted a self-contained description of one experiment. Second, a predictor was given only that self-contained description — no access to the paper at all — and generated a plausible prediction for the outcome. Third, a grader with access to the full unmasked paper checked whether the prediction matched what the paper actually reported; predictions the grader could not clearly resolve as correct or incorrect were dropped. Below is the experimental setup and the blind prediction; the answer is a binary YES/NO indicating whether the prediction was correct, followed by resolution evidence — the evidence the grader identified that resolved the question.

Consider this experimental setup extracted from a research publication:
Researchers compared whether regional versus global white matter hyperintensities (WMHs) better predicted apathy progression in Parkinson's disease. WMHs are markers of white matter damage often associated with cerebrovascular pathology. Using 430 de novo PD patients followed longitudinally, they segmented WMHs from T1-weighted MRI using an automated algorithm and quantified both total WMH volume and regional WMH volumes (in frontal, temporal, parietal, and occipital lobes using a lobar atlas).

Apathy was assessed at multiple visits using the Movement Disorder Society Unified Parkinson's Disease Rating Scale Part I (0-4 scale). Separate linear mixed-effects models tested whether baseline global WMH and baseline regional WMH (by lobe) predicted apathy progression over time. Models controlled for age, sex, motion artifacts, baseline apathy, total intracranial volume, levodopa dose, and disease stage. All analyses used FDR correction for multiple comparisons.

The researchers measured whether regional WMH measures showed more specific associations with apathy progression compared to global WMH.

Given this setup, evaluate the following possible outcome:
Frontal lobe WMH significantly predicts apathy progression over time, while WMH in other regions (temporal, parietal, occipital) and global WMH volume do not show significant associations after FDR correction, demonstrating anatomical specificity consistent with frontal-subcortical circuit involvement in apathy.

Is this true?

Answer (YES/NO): YES